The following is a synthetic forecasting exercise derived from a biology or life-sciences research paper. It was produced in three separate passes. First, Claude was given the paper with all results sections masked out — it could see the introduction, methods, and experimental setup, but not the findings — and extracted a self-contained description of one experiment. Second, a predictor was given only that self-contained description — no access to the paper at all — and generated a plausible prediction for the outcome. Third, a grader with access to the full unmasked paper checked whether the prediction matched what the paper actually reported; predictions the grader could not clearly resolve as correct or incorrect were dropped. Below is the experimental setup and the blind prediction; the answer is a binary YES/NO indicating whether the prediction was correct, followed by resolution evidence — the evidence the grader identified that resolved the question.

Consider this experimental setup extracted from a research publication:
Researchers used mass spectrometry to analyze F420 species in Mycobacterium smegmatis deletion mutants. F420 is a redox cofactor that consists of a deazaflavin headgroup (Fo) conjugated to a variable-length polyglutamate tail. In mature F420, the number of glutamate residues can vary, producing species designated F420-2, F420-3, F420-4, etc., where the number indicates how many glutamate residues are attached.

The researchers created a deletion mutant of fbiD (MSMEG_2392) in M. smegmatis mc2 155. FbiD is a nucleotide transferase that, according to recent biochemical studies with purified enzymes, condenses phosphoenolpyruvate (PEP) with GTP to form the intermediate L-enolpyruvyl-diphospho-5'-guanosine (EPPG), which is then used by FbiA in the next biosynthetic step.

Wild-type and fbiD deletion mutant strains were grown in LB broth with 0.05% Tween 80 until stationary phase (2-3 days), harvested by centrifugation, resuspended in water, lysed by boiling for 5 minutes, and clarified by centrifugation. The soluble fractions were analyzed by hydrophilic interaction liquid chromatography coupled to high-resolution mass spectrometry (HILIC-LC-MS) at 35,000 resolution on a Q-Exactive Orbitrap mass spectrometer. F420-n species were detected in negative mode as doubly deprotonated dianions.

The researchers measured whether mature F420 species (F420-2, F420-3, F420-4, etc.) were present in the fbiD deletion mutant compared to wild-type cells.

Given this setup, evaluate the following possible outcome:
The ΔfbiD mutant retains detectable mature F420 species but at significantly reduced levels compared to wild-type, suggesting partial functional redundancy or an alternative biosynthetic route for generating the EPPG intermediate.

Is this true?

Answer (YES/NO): NO